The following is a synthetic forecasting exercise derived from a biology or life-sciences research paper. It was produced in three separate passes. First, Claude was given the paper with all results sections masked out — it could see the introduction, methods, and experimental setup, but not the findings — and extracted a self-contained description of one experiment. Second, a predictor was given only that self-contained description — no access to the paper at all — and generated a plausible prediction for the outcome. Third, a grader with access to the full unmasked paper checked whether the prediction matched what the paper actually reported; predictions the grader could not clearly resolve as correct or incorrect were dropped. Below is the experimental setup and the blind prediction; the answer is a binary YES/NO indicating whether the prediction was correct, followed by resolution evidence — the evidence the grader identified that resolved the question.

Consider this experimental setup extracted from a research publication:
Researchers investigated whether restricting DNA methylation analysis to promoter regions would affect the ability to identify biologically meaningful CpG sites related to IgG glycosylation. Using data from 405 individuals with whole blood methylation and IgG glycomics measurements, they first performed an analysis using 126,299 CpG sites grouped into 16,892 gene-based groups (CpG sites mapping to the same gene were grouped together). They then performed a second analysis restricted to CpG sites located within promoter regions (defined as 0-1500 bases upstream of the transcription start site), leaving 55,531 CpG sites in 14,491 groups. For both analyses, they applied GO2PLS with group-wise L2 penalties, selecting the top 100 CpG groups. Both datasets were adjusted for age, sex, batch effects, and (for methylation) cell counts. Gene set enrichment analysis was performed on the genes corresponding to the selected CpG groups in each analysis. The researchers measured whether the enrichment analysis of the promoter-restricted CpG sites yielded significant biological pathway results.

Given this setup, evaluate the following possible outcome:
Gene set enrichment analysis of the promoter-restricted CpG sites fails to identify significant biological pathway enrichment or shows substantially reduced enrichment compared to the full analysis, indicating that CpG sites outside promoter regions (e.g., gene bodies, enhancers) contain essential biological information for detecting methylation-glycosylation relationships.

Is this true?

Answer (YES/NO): YES